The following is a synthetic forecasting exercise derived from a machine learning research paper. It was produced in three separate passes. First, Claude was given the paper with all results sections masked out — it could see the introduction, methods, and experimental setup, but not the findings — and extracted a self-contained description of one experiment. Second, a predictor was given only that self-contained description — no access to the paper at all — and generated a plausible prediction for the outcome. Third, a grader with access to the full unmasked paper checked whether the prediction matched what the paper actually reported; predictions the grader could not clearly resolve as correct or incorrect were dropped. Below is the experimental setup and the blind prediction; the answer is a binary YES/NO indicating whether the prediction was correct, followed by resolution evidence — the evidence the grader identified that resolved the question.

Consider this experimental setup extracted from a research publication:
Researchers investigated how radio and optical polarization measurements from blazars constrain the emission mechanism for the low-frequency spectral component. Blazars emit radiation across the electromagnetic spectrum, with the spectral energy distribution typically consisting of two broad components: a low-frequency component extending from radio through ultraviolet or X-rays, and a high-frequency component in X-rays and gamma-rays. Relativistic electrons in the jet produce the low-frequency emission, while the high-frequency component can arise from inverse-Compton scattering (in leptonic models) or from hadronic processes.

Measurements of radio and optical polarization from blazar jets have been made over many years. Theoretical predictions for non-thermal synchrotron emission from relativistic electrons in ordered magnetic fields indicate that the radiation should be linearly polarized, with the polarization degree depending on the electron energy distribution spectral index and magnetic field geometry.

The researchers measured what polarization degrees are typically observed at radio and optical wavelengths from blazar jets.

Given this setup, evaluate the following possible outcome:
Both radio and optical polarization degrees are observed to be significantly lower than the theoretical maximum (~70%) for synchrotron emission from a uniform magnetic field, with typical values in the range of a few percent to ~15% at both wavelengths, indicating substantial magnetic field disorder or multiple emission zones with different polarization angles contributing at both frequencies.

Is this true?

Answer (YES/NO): NO